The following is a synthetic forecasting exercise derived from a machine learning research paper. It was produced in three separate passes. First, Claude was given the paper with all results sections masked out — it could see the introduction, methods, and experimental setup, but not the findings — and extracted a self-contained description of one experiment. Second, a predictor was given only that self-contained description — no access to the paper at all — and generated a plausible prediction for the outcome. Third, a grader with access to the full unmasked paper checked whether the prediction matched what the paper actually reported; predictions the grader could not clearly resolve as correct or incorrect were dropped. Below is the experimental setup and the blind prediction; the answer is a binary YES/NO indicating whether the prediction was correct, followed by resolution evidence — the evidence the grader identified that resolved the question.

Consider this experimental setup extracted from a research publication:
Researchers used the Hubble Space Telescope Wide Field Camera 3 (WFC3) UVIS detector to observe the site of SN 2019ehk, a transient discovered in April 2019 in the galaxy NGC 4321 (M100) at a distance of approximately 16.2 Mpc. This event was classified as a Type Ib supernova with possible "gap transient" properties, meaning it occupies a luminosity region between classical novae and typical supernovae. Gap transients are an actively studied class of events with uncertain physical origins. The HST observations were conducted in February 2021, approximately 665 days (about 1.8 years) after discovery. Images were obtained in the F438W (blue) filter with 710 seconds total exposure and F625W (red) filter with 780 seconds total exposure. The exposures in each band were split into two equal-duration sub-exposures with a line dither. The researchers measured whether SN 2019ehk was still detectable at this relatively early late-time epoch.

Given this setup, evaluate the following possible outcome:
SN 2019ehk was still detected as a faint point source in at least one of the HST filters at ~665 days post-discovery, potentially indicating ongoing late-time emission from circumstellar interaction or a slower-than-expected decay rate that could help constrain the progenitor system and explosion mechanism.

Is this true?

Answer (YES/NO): NO